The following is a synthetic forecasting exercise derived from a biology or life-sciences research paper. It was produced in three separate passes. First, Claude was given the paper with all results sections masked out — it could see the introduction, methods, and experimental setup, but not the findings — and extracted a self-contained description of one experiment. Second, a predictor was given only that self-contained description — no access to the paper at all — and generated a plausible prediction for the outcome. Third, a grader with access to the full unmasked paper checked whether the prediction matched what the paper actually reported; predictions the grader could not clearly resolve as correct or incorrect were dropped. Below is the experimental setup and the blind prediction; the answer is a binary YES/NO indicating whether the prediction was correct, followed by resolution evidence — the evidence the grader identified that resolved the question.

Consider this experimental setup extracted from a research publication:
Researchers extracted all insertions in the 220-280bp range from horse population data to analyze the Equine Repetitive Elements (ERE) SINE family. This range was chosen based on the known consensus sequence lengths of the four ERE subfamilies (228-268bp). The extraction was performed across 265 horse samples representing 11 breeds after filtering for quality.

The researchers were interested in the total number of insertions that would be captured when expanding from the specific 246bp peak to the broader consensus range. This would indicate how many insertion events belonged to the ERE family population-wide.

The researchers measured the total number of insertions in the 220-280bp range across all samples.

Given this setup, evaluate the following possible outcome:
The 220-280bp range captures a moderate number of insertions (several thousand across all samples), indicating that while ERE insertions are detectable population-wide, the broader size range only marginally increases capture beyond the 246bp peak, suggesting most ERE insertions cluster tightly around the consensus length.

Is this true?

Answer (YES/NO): NO